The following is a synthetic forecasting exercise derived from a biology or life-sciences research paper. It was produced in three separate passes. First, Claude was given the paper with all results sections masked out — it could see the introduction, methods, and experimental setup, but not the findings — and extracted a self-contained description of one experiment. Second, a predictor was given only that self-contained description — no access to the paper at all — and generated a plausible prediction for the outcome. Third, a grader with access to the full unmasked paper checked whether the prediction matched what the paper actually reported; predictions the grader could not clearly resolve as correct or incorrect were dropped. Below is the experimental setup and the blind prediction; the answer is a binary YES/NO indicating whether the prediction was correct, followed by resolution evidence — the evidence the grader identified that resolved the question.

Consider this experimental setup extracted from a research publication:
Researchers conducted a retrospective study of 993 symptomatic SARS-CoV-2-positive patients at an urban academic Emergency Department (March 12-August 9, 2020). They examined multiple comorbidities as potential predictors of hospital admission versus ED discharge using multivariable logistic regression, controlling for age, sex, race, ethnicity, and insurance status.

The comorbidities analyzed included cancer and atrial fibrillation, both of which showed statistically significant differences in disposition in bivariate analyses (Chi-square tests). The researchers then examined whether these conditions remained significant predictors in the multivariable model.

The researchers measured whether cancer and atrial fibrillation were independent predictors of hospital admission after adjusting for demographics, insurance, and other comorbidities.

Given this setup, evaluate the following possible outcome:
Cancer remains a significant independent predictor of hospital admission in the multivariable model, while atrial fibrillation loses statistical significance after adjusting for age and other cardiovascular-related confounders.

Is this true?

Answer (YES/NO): NO